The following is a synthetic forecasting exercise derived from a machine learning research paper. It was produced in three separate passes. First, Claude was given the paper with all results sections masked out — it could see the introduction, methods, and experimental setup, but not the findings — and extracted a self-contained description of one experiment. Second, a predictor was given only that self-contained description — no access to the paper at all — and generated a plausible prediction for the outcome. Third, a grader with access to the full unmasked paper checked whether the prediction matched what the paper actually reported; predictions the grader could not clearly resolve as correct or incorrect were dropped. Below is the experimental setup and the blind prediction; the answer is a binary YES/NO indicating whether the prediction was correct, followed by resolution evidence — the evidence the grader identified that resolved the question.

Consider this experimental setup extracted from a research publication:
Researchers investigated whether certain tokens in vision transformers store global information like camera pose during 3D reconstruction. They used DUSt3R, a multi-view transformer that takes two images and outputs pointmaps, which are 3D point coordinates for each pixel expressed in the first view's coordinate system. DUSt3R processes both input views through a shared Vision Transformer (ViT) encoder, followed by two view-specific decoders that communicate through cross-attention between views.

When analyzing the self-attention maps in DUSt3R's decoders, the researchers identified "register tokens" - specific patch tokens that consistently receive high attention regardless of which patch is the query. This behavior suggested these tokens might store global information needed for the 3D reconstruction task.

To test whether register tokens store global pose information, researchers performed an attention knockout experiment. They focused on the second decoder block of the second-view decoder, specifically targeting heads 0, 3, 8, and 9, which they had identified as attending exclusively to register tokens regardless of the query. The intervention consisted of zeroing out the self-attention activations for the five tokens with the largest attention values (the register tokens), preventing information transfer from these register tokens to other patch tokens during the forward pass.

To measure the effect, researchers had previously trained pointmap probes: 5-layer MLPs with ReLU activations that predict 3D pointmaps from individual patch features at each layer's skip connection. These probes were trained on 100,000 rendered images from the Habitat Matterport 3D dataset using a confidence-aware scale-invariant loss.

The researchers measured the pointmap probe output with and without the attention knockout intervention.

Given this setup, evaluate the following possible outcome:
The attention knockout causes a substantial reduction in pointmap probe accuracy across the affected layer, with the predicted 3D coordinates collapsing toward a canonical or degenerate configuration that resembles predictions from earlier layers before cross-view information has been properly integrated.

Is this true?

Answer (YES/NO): NO